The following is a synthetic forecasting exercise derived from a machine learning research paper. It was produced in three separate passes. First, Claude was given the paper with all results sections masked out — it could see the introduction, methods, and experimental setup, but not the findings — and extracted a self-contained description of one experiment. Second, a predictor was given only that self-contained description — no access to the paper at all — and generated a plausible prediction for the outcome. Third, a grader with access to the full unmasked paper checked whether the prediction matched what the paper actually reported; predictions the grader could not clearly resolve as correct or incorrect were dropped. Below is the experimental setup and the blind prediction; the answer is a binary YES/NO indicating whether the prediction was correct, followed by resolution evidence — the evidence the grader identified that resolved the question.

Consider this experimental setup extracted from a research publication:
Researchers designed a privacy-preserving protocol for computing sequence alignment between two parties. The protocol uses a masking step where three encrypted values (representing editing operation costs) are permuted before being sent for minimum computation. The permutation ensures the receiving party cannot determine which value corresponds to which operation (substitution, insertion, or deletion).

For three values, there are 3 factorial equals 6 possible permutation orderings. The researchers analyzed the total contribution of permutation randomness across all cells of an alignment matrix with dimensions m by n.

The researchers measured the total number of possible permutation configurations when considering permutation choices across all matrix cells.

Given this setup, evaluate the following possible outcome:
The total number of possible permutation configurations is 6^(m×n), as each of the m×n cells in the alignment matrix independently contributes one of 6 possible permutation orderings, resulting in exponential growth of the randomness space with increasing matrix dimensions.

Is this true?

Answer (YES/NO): YES